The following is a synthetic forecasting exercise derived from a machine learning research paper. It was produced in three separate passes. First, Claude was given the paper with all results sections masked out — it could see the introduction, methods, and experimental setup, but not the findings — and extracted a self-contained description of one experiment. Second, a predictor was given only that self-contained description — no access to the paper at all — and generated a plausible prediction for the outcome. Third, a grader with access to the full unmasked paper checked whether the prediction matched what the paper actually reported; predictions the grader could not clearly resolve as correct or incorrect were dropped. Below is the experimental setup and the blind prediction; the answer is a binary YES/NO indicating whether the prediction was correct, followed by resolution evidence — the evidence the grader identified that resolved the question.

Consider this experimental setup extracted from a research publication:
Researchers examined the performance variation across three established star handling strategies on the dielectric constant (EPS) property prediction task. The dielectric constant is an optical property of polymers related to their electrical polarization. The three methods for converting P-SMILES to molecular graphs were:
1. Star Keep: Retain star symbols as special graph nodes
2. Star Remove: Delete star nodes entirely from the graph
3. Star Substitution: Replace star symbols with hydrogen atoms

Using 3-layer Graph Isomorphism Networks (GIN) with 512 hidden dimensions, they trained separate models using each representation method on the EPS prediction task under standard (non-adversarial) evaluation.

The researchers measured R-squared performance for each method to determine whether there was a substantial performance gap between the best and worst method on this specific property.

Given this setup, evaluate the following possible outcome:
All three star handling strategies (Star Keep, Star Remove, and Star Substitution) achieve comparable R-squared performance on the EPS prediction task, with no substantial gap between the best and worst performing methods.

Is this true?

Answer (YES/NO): YES